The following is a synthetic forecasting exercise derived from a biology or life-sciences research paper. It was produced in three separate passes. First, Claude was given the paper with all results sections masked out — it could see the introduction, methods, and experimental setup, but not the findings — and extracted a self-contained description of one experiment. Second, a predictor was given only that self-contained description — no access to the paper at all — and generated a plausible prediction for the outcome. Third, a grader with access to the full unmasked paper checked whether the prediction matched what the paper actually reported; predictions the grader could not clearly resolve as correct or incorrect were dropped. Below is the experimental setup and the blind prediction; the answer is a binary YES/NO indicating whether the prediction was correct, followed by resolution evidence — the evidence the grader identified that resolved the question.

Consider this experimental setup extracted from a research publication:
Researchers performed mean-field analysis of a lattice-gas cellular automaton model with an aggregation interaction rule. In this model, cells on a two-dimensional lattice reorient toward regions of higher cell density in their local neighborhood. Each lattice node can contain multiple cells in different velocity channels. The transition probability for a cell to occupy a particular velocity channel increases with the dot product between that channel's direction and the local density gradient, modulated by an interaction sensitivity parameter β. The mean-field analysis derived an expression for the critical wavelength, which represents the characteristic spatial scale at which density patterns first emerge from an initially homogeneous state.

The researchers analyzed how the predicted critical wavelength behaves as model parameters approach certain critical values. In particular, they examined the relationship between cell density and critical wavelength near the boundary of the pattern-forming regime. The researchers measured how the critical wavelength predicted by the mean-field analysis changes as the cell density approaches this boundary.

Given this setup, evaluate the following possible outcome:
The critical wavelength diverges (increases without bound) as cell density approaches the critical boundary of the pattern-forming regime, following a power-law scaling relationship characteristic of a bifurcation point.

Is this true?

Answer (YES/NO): YES